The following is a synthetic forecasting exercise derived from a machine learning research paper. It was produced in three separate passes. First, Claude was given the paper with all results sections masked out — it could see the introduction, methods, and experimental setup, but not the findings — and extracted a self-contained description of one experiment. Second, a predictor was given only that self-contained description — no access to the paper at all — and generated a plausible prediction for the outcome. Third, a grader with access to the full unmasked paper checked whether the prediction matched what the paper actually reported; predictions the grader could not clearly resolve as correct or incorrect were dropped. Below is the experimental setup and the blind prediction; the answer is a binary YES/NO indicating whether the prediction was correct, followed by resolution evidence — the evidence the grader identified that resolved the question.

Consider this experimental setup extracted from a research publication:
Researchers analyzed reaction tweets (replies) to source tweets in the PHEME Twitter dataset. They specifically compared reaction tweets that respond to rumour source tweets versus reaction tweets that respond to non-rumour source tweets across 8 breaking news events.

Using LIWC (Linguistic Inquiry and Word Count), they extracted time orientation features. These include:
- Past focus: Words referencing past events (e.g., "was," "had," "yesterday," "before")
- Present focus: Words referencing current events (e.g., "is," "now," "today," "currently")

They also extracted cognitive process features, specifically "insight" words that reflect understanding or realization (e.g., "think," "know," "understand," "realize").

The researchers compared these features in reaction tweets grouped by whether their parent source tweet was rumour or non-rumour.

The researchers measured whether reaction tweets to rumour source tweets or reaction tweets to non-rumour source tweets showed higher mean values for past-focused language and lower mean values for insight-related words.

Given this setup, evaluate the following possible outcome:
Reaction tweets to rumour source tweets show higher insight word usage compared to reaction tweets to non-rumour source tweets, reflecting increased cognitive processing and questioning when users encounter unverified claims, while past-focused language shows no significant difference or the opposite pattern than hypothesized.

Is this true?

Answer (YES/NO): NO